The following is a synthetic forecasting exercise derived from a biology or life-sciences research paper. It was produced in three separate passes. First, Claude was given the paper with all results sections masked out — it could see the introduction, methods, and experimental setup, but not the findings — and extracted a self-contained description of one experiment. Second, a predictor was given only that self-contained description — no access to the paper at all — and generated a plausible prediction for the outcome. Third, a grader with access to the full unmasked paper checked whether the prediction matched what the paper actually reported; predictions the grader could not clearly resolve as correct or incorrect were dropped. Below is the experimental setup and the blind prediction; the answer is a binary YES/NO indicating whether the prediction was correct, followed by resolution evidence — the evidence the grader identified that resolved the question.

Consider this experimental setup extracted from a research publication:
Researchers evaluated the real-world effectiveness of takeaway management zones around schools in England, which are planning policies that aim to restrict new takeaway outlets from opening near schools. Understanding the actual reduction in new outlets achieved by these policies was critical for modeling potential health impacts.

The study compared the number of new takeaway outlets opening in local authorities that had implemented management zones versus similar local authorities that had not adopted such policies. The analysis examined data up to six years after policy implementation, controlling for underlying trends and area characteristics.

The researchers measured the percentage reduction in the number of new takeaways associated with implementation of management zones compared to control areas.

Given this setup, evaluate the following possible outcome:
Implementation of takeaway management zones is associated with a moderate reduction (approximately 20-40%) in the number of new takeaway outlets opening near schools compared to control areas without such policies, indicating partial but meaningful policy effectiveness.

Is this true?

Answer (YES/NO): NO